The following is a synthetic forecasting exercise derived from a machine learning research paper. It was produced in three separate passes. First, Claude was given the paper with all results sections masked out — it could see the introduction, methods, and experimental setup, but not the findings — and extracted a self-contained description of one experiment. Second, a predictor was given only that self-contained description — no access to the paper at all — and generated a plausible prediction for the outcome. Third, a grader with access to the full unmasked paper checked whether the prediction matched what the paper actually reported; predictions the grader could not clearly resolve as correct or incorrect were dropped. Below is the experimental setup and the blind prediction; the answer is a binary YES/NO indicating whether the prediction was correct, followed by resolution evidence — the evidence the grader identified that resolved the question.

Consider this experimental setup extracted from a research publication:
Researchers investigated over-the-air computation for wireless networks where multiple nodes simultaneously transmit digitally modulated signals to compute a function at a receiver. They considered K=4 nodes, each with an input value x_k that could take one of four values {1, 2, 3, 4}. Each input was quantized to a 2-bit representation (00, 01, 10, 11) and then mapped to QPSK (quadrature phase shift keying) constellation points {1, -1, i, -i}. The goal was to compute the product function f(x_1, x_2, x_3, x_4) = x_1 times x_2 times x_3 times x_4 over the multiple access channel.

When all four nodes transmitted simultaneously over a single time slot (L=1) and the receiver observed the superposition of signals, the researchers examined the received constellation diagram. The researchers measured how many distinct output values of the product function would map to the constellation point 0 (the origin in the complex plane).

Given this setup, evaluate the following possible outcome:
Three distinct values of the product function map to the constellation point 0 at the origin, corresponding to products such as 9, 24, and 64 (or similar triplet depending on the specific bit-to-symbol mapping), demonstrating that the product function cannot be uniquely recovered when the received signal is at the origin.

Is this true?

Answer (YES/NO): YES